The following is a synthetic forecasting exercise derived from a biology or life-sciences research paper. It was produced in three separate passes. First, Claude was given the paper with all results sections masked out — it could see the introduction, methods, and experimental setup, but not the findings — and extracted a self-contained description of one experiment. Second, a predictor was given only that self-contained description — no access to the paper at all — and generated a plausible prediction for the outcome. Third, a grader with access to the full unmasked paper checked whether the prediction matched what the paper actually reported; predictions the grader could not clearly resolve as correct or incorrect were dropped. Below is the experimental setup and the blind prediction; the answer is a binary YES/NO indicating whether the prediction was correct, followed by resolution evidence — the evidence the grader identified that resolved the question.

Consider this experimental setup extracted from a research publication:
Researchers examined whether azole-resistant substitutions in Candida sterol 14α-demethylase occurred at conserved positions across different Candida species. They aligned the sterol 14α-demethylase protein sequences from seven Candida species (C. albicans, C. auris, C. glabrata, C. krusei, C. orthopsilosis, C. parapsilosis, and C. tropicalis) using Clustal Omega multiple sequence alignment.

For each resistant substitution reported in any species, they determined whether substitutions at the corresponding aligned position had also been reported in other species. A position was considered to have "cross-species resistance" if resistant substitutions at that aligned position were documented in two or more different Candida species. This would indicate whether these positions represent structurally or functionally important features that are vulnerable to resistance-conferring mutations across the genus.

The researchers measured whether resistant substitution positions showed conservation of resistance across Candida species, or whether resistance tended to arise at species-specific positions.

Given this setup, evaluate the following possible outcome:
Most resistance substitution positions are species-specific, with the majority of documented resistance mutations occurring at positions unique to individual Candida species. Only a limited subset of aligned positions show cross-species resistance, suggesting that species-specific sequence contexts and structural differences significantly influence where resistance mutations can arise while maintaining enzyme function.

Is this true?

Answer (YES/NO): YES